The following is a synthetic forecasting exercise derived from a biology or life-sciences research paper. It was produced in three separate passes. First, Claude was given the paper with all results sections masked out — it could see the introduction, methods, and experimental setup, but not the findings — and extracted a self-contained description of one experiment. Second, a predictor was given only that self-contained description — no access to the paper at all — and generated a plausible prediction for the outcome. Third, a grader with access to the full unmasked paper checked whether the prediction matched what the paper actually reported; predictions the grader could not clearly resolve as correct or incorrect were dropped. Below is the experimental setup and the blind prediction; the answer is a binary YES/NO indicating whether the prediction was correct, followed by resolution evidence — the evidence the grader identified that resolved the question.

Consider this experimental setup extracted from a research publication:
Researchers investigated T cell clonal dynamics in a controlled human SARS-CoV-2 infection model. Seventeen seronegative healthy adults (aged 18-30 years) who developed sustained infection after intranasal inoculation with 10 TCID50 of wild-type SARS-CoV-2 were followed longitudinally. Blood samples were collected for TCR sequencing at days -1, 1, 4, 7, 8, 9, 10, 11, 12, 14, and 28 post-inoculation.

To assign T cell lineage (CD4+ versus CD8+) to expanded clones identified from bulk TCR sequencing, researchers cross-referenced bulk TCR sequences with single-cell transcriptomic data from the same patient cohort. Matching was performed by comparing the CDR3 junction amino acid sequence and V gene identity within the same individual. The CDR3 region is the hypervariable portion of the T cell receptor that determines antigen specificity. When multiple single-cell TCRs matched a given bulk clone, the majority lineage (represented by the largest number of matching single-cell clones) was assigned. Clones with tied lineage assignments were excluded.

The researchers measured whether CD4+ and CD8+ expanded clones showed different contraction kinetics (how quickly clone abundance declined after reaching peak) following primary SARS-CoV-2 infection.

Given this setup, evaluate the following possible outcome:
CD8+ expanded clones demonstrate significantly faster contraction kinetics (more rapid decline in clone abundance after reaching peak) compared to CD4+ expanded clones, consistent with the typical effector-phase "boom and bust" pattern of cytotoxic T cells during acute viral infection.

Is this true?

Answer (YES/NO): NO